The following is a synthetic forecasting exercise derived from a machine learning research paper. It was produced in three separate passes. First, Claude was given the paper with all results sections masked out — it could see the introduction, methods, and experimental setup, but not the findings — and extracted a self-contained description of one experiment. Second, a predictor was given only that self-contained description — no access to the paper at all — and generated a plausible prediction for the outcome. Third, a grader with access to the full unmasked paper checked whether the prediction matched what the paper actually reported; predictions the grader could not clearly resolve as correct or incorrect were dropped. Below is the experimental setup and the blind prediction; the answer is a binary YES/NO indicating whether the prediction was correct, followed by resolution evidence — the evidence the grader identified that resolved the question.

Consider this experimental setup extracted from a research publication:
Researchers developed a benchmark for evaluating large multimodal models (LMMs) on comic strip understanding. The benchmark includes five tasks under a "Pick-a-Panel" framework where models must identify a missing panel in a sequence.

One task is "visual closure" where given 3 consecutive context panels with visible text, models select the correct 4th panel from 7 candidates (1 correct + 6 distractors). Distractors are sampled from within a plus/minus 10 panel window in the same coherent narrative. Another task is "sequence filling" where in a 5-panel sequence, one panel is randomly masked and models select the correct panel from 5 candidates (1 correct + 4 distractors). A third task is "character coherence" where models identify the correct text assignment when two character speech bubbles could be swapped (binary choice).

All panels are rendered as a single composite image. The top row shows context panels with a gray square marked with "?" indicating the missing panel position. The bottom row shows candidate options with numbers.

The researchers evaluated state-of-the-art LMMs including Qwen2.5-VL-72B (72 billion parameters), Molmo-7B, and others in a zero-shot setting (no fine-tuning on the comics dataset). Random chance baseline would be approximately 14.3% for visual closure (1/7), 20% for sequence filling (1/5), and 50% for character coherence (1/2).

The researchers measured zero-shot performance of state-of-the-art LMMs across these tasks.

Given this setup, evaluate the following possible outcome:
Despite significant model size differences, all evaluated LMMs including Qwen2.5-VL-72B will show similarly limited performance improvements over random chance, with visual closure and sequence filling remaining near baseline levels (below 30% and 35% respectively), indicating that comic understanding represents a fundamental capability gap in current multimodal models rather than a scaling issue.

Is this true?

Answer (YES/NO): NO